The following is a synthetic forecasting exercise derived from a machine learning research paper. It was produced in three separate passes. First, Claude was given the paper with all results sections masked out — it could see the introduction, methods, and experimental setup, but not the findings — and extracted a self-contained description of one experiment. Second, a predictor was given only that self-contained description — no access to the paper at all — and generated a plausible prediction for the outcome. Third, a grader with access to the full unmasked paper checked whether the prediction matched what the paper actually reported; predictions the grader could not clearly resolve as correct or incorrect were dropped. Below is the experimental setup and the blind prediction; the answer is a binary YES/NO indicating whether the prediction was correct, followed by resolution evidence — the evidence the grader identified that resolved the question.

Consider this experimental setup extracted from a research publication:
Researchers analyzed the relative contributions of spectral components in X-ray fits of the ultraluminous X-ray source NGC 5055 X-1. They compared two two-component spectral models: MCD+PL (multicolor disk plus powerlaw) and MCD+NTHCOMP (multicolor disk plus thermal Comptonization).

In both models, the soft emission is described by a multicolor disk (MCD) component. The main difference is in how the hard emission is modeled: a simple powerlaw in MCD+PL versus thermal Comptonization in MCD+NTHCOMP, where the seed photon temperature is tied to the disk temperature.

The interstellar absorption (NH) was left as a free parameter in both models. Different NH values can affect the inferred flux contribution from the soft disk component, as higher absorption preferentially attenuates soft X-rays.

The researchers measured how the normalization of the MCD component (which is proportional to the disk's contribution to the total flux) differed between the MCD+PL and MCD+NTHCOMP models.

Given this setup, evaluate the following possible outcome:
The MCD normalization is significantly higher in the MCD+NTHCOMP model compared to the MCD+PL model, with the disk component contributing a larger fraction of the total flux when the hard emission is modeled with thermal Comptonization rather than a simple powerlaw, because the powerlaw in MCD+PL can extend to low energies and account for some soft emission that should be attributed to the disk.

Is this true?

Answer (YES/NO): YES